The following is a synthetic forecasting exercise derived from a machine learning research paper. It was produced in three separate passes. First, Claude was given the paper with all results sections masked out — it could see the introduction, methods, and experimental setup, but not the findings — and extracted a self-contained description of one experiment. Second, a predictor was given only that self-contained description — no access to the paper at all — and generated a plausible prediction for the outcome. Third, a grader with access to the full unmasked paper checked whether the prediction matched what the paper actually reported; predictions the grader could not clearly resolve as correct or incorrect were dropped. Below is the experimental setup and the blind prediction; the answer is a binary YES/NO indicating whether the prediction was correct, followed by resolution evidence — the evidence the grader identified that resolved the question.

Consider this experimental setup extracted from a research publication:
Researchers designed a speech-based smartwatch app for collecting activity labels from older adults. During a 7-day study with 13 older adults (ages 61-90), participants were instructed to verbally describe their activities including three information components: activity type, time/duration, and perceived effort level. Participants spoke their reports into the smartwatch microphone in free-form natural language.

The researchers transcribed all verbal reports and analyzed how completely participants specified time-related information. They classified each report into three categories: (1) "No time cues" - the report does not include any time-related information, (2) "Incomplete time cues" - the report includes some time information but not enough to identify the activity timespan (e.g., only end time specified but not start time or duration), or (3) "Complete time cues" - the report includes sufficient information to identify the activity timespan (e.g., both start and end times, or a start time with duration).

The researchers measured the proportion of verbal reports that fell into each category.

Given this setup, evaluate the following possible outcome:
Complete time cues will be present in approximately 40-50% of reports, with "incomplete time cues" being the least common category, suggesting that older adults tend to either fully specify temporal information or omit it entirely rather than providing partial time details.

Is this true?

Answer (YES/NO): YES